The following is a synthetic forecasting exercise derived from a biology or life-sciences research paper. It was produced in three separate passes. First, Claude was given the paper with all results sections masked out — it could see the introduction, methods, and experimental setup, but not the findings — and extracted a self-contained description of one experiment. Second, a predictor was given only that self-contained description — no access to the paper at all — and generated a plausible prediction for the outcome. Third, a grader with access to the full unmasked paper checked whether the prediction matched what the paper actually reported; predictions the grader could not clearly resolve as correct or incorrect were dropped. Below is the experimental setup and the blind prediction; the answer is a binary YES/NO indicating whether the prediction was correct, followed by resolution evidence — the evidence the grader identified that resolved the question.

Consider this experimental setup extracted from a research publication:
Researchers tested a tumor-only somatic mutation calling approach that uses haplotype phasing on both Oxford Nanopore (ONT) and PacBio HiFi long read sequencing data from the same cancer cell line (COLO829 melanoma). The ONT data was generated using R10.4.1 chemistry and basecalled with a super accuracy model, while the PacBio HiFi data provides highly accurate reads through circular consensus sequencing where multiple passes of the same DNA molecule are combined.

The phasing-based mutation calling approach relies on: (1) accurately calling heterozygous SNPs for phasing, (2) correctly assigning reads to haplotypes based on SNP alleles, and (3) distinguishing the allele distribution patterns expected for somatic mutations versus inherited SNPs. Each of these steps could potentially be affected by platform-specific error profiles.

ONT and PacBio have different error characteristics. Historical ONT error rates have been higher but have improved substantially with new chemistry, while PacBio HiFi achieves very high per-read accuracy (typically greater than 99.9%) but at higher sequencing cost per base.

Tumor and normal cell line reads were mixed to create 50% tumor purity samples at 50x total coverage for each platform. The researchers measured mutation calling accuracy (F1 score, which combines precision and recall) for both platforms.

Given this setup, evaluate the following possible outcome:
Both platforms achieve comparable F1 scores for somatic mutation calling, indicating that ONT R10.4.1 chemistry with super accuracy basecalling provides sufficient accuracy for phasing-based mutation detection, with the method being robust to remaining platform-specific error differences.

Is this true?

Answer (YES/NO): YES